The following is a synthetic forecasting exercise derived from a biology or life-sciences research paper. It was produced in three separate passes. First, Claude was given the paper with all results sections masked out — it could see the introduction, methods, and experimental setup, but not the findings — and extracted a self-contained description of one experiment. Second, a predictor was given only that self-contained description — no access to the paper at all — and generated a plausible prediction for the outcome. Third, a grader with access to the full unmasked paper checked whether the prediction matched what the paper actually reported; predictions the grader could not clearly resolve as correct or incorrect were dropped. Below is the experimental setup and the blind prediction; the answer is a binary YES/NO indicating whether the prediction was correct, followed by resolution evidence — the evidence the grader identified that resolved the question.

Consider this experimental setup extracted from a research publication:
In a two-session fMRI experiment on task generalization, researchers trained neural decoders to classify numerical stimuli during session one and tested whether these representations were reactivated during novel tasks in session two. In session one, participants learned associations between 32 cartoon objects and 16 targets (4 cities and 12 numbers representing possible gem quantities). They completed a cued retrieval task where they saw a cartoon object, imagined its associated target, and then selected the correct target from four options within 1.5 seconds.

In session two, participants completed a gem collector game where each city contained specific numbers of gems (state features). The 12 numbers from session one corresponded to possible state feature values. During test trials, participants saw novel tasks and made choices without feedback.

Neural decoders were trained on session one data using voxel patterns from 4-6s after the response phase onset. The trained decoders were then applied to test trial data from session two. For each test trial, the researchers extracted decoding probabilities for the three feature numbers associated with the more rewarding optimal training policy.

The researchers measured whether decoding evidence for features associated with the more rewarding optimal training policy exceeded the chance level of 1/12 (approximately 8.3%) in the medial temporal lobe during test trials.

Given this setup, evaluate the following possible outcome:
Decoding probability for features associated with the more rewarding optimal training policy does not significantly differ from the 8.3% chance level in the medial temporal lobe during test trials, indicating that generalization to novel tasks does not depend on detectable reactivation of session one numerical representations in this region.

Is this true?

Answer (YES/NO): YES